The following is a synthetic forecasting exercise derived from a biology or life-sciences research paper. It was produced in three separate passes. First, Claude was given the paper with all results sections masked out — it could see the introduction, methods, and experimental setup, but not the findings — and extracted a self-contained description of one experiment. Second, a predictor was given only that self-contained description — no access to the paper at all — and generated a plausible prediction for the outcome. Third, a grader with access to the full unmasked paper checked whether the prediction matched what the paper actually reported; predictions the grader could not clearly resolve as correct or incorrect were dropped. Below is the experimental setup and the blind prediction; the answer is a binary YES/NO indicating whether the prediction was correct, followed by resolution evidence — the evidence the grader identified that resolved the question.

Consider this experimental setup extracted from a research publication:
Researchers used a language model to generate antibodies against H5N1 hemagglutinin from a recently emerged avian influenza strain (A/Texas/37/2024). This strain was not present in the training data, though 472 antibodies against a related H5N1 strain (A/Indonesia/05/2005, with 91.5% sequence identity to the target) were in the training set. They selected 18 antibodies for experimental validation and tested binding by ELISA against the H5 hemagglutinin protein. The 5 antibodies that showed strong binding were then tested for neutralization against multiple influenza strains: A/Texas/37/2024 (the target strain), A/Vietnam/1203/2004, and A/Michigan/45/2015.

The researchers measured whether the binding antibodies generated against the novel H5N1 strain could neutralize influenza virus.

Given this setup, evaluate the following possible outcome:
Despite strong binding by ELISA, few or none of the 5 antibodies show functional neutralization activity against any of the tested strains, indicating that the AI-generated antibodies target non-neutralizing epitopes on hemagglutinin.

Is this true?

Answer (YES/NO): NO